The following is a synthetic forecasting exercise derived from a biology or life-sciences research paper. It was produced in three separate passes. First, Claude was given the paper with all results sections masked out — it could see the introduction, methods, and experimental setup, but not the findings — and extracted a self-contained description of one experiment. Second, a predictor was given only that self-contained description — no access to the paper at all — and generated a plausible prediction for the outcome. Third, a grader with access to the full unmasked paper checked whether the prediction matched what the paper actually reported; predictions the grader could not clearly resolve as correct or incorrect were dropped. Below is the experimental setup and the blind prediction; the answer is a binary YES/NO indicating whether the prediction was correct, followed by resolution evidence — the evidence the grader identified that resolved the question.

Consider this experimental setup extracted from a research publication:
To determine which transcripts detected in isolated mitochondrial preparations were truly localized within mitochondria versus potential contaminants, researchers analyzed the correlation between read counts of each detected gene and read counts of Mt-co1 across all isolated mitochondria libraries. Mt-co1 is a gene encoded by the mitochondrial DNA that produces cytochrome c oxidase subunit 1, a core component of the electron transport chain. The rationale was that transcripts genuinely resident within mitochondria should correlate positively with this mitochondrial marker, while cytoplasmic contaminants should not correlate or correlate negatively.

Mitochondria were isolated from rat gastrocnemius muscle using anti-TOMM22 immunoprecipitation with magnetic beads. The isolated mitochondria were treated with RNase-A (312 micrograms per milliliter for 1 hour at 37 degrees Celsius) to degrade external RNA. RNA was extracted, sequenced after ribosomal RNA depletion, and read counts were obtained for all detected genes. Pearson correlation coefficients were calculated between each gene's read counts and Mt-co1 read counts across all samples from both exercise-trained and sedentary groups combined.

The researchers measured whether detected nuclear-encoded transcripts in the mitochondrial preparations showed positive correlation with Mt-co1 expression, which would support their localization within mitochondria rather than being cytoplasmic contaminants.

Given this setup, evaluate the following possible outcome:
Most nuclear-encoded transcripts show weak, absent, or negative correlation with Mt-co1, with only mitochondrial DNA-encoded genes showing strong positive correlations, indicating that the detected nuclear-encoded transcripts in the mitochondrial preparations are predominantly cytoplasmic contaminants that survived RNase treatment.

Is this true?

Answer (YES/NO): NO